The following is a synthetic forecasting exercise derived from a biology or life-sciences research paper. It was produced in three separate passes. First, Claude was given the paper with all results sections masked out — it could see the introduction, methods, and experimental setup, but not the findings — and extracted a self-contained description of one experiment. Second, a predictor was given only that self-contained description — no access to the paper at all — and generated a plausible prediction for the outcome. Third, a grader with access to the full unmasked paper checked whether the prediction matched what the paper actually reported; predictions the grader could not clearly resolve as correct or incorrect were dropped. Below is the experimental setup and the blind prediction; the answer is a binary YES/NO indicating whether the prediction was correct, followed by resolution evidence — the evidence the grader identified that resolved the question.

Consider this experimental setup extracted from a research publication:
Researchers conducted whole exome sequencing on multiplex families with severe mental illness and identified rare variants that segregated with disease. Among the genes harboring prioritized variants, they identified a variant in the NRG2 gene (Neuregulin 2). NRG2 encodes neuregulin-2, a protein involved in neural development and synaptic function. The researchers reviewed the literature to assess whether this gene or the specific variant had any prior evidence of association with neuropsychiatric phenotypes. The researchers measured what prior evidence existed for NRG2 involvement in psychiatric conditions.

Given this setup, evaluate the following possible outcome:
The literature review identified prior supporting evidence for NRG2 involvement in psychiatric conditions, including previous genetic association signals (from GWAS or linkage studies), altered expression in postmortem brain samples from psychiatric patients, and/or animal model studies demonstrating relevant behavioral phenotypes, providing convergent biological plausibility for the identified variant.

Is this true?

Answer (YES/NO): YES